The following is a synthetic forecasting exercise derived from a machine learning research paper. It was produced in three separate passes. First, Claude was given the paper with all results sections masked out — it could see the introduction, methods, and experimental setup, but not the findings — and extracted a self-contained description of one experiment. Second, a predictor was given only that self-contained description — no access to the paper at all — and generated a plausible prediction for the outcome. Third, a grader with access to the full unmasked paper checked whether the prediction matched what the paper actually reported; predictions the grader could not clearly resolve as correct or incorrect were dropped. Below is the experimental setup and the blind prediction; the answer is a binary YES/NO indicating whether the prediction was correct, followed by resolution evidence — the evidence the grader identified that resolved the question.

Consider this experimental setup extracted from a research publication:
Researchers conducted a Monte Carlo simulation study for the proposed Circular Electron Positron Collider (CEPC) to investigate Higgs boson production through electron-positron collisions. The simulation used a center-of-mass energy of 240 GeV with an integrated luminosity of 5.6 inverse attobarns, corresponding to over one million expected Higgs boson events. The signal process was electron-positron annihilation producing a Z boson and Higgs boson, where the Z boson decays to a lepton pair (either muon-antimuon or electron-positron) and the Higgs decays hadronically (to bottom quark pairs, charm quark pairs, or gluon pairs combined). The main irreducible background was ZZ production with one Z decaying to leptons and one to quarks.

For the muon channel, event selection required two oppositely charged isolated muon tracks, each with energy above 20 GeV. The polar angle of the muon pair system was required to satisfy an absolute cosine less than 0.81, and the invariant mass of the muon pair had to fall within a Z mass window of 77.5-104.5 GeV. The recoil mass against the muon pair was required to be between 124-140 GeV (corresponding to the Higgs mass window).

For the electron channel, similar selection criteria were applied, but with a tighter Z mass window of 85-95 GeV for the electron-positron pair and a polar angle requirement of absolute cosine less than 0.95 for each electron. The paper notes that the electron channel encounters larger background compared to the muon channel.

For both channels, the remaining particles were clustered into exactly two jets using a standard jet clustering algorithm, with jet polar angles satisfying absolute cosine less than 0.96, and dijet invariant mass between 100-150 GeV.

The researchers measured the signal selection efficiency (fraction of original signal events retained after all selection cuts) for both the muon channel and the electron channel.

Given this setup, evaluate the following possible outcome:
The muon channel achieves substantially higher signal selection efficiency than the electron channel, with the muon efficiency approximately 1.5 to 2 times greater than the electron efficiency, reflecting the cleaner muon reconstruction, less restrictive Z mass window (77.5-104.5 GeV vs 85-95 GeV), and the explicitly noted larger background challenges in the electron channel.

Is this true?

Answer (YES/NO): NO